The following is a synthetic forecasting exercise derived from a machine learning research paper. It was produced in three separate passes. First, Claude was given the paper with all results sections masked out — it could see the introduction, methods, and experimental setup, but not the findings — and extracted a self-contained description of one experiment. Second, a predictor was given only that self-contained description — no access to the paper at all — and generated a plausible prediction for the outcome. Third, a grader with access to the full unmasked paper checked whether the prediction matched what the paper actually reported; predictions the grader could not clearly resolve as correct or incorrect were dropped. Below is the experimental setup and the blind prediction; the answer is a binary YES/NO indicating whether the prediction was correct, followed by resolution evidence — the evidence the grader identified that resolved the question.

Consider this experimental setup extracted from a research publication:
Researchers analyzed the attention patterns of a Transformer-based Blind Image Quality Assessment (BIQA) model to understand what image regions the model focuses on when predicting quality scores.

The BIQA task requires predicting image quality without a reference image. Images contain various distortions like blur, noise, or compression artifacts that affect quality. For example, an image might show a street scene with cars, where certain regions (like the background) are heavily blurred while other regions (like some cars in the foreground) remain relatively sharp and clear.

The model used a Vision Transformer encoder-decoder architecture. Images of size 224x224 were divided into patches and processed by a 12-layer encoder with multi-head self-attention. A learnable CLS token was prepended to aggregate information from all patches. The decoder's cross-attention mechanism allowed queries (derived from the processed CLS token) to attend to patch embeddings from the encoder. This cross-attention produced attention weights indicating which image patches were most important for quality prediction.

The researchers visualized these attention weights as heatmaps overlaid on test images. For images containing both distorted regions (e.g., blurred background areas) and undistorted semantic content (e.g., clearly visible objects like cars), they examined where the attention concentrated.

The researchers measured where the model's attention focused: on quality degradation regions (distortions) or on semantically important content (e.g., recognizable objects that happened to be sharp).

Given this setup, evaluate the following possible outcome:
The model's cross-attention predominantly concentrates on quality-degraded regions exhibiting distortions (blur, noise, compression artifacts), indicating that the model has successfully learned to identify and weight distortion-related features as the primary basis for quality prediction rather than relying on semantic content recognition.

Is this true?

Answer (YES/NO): YES